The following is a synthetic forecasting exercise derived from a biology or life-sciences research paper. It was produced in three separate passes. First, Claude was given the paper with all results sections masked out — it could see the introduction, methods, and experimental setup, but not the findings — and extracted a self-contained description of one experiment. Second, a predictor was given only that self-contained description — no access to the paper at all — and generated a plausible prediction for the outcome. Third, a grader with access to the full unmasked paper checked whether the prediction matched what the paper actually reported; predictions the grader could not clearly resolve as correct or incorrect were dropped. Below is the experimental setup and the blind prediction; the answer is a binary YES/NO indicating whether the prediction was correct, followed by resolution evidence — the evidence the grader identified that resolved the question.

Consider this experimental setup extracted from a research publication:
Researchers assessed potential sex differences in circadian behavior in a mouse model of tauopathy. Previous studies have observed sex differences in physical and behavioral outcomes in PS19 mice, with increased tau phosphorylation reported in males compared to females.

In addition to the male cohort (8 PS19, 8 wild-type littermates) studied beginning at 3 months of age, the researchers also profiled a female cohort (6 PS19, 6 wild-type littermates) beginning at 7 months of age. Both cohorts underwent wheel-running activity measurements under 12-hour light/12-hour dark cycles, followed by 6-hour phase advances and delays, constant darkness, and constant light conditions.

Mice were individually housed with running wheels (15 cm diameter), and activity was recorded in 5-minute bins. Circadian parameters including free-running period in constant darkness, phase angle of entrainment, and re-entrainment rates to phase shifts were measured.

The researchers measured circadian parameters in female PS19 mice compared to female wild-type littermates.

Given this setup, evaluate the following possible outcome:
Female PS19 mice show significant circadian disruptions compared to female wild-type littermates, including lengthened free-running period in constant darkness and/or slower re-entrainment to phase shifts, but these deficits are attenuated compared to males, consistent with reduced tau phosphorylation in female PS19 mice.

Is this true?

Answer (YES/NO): NO